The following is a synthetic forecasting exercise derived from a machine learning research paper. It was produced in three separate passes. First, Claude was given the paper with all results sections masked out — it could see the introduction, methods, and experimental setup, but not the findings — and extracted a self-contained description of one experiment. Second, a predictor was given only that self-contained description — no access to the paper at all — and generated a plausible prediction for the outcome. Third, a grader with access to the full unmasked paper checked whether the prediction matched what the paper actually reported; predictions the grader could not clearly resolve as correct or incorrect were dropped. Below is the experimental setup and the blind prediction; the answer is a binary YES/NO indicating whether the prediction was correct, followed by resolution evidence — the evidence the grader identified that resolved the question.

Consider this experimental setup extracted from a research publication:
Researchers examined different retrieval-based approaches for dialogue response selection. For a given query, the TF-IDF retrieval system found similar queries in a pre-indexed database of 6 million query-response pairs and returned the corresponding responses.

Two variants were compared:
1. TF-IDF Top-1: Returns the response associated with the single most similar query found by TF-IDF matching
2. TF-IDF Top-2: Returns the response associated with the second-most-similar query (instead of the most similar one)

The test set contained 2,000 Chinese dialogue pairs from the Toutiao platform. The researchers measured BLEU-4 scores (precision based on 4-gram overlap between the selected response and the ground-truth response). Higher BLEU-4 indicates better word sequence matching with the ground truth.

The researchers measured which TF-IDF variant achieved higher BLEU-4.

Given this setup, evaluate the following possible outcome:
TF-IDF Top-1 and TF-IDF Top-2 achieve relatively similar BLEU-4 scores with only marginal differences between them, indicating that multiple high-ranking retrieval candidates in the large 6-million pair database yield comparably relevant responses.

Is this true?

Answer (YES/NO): NO